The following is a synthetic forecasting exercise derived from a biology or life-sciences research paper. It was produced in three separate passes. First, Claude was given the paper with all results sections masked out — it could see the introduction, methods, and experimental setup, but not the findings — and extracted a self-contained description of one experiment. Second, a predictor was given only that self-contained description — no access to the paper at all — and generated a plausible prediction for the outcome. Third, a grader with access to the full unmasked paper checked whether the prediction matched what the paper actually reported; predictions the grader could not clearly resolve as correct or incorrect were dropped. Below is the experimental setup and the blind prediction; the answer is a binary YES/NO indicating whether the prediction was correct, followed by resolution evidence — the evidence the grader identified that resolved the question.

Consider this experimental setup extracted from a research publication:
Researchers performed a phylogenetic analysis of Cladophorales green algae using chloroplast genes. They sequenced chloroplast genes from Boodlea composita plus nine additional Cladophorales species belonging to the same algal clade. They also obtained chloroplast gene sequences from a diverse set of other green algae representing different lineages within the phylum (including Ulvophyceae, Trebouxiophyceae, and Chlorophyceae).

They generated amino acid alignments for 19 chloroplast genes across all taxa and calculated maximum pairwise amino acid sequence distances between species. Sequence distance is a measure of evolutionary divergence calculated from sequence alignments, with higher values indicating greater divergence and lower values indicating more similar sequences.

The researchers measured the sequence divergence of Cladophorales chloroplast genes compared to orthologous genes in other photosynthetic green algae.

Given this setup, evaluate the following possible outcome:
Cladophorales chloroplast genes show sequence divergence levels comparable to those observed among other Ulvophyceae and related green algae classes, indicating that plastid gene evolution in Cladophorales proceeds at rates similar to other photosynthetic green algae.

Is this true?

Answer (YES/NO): NO